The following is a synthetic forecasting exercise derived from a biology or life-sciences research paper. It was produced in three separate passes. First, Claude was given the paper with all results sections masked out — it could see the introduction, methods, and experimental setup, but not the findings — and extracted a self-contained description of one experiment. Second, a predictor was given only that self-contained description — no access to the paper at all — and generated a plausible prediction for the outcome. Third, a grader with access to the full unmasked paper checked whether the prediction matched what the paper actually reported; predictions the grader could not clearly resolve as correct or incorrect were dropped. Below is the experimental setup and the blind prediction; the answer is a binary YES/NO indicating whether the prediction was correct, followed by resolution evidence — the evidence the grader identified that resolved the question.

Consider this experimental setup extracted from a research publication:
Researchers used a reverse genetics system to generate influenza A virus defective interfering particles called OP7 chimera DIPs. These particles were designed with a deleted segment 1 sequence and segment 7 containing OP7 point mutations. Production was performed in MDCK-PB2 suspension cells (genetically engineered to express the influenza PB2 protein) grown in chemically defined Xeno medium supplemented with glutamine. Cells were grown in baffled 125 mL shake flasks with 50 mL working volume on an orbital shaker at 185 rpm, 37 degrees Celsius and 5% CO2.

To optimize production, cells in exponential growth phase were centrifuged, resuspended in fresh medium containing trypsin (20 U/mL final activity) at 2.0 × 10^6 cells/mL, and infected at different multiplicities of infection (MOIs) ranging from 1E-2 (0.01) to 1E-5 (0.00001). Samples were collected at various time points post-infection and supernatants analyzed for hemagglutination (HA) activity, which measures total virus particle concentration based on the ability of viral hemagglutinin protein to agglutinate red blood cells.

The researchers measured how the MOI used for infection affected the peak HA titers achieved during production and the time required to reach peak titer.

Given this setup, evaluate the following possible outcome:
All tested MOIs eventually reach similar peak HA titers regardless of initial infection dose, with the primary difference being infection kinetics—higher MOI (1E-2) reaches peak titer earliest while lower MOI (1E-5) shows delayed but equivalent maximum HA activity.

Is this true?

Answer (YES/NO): NO